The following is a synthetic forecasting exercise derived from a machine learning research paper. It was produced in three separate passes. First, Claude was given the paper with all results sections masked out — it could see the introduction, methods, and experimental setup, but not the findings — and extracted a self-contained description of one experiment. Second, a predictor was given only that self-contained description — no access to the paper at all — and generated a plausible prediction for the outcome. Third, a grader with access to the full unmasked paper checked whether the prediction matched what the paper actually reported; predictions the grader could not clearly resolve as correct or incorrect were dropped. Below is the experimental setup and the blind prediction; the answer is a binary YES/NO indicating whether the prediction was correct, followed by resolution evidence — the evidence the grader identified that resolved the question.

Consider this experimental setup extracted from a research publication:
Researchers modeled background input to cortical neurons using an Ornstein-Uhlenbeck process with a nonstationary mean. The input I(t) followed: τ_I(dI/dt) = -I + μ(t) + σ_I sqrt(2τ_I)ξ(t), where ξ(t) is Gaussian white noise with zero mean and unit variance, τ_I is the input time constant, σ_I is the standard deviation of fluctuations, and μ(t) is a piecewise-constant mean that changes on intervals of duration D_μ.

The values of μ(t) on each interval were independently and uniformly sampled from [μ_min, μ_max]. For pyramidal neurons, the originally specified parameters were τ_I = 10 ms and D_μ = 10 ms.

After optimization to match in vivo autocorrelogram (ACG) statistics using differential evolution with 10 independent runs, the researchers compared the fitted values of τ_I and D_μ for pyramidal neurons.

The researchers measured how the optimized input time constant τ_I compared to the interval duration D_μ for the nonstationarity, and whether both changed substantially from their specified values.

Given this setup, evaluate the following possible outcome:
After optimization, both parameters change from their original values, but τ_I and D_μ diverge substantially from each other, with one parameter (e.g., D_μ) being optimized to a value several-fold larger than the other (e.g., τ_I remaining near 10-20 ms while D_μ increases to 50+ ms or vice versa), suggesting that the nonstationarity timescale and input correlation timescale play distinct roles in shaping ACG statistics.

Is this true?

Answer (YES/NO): NO